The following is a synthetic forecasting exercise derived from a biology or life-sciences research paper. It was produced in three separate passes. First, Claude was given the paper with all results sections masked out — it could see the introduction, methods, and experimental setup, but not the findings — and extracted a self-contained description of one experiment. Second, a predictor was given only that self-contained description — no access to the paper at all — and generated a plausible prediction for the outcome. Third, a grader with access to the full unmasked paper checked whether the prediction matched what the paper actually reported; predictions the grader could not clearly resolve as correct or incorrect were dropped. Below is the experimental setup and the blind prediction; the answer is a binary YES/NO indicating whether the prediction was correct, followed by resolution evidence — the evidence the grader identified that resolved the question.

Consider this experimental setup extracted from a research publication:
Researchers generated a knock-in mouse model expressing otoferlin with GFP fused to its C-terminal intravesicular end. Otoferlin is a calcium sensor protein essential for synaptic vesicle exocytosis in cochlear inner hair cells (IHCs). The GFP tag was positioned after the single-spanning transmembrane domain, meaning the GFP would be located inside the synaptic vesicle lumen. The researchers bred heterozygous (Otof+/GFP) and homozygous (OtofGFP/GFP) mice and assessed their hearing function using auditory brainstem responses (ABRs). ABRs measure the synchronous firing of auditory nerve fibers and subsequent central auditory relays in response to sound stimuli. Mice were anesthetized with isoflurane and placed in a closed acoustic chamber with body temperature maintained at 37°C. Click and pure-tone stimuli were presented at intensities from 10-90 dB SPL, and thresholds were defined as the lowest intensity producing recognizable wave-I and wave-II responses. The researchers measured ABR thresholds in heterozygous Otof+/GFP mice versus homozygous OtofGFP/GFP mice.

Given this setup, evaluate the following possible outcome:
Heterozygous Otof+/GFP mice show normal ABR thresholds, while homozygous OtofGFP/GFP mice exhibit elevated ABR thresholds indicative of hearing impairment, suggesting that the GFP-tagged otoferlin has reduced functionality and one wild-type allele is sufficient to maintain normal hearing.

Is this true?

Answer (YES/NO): NO